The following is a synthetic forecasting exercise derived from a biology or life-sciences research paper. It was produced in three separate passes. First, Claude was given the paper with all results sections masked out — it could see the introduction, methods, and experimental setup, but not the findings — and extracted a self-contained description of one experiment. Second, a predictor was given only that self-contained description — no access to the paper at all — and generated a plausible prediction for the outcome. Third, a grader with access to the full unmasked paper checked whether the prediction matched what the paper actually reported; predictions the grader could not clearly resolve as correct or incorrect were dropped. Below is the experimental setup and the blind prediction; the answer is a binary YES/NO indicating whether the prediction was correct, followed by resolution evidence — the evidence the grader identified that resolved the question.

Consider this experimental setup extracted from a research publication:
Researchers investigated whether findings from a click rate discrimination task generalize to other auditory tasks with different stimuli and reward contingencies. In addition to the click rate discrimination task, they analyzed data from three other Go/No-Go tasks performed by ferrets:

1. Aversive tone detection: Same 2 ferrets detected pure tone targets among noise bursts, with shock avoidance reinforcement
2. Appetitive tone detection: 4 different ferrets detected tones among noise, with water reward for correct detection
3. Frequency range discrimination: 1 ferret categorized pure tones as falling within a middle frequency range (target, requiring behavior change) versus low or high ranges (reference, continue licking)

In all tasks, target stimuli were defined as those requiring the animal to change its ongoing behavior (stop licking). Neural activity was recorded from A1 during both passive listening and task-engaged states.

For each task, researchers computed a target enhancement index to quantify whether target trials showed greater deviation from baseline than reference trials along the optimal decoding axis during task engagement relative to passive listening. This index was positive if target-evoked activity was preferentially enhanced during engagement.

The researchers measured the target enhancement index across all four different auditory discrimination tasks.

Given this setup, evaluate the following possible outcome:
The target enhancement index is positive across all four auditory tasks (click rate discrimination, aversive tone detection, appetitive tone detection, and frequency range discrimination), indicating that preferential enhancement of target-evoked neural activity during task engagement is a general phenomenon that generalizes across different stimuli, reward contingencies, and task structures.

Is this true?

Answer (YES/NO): YES